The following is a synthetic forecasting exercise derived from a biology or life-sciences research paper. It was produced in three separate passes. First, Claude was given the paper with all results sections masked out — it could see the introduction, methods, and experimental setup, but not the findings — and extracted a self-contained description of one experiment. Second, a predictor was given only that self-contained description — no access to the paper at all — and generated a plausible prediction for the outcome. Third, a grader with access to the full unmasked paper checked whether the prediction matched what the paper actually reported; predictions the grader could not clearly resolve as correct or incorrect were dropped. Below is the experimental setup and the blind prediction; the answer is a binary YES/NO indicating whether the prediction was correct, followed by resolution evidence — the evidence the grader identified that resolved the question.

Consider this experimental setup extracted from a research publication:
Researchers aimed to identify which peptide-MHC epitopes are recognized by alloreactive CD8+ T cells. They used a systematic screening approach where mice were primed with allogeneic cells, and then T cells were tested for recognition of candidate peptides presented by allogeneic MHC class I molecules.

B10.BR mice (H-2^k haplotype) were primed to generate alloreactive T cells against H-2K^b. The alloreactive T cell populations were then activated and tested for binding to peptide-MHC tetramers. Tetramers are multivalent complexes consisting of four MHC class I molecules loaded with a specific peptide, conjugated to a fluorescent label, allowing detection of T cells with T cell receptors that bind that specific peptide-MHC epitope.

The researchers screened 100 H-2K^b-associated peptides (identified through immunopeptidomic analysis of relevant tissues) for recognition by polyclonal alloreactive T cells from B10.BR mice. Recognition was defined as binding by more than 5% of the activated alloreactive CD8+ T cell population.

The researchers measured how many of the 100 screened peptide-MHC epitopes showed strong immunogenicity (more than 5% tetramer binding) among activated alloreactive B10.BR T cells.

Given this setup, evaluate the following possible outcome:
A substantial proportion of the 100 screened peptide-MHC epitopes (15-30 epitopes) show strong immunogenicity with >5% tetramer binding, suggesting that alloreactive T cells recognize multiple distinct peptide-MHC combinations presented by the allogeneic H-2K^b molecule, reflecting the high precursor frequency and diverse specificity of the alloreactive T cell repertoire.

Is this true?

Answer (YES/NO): YES